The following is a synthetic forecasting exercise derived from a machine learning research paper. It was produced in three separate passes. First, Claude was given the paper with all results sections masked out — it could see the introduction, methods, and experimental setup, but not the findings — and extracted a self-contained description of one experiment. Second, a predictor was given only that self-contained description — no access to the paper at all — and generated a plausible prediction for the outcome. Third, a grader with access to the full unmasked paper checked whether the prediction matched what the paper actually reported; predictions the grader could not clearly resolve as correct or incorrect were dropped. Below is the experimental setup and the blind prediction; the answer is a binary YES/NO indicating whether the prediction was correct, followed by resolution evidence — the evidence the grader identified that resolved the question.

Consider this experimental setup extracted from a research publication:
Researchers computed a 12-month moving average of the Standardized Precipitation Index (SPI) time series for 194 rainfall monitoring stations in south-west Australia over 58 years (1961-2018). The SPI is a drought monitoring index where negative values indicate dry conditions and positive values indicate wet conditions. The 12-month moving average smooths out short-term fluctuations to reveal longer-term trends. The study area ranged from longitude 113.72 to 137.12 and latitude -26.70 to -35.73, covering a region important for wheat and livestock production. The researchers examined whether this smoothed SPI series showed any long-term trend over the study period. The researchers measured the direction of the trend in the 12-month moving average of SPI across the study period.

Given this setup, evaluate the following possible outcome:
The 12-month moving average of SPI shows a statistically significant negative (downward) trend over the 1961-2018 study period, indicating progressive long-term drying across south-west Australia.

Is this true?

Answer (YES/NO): NO